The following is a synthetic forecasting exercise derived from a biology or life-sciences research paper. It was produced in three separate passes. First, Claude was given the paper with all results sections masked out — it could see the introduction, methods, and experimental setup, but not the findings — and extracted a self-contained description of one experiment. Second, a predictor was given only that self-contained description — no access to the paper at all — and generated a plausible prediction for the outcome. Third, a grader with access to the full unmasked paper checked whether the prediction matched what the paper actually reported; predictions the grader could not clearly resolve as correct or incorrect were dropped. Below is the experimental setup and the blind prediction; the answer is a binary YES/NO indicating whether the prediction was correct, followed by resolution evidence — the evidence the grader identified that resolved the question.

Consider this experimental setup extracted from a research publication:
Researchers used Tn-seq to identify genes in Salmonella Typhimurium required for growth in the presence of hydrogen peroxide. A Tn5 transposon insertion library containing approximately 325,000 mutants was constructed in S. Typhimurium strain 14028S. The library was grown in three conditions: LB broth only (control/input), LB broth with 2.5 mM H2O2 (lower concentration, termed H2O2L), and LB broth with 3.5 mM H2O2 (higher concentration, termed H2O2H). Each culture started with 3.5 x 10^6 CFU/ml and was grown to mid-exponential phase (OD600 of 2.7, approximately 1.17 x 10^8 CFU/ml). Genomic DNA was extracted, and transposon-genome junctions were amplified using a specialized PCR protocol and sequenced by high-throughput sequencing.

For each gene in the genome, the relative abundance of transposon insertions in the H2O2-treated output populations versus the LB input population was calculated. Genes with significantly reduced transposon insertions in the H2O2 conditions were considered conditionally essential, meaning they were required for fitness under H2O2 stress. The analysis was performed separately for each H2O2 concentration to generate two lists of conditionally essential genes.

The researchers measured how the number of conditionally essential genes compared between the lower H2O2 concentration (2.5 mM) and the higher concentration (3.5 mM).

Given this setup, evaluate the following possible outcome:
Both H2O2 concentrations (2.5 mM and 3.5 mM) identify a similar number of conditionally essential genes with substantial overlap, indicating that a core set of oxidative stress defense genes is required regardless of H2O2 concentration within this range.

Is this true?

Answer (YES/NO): NO